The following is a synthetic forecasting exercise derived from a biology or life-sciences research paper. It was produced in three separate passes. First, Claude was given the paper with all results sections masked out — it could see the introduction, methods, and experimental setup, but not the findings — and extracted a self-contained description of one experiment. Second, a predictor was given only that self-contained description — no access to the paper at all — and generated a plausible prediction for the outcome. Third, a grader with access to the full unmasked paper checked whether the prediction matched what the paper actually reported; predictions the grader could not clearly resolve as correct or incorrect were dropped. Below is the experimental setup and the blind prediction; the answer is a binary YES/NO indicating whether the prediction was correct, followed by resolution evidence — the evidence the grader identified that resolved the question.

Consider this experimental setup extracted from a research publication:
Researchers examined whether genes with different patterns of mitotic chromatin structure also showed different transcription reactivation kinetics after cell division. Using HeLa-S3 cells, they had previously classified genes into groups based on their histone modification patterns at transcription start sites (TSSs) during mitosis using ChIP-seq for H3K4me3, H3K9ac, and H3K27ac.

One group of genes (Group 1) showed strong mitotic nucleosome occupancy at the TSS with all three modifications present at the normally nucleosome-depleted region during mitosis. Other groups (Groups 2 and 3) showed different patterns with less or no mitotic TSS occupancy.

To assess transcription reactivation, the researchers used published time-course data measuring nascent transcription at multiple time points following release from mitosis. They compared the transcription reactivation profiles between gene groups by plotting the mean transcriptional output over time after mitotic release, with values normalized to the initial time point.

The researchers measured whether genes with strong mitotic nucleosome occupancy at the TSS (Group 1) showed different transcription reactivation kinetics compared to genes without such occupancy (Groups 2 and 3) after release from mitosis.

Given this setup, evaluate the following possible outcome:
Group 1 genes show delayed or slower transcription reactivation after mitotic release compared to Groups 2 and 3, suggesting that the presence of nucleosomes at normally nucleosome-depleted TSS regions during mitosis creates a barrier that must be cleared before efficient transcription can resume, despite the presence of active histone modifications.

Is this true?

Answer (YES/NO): NO